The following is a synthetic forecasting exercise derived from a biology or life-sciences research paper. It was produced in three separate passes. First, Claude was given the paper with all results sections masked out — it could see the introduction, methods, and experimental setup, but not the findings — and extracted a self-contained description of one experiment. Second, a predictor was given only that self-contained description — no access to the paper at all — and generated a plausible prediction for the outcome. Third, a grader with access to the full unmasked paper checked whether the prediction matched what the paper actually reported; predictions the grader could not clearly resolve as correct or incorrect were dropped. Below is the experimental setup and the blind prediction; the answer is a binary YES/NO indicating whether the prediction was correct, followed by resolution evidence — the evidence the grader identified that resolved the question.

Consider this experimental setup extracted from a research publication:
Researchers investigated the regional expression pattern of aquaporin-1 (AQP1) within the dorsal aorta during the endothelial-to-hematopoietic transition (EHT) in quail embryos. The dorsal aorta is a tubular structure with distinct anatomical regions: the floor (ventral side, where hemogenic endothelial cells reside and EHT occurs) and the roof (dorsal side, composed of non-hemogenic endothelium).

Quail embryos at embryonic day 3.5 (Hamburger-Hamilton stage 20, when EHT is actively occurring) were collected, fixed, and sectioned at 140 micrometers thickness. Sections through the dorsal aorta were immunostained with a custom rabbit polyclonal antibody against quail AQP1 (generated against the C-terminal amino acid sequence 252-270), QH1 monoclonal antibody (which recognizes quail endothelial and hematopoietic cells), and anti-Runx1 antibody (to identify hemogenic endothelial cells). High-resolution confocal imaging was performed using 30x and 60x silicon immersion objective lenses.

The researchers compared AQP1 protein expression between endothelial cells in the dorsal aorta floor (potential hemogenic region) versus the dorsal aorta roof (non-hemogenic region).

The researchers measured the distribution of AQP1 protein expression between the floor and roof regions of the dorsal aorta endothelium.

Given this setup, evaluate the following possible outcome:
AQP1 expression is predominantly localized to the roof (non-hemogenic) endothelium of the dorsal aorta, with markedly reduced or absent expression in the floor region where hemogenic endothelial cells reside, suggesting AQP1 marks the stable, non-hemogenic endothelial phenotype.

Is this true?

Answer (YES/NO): NO